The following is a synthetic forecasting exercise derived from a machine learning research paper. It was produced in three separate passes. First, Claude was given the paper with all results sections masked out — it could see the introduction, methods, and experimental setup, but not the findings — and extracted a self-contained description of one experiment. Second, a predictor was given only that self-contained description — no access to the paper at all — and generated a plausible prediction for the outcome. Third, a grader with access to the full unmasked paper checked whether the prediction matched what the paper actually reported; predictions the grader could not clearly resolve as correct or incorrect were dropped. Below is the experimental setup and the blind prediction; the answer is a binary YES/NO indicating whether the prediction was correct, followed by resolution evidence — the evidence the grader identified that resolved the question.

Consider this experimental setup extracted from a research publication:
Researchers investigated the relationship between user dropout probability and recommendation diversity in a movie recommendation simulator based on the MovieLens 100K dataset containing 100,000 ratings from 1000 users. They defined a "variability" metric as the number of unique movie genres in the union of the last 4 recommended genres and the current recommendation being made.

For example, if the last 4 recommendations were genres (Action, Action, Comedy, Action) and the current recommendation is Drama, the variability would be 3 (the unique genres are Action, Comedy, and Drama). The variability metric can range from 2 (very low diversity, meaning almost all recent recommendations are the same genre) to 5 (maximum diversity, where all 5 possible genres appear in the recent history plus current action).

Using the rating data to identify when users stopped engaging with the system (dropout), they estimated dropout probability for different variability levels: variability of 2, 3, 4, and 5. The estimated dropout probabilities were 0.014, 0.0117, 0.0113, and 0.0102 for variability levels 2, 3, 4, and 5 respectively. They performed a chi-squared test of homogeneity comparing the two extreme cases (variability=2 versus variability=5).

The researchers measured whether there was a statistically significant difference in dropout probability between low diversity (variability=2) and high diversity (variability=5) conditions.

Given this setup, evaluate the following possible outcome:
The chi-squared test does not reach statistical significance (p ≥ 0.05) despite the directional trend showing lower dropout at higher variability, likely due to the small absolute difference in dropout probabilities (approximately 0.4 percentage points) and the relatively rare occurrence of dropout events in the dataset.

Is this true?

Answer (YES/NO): NO